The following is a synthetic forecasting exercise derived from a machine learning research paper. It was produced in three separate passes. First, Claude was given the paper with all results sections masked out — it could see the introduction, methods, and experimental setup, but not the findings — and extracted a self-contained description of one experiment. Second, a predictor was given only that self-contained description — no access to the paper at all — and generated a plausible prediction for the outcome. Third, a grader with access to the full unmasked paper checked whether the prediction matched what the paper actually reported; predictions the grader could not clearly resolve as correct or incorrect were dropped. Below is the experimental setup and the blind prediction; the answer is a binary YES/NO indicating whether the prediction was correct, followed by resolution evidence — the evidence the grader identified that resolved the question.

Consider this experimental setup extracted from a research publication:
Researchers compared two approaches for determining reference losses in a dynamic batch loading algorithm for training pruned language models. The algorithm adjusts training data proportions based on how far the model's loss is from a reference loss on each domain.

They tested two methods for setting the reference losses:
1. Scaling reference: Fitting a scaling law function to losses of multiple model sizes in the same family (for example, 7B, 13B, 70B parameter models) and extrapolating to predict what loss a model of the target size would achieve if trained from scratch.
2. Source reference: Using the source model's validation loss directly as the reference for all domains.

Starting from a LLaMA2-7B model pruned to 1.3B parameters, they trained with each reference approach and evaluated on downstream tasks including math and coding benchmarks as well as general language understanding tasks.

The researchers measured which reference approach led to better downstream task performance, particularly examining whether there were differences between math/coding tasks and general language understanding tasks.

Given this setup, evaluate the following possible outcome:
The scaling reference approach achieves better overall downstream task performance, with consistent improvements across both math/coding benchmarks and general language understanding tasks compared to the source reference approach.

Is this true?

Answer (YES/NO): NO